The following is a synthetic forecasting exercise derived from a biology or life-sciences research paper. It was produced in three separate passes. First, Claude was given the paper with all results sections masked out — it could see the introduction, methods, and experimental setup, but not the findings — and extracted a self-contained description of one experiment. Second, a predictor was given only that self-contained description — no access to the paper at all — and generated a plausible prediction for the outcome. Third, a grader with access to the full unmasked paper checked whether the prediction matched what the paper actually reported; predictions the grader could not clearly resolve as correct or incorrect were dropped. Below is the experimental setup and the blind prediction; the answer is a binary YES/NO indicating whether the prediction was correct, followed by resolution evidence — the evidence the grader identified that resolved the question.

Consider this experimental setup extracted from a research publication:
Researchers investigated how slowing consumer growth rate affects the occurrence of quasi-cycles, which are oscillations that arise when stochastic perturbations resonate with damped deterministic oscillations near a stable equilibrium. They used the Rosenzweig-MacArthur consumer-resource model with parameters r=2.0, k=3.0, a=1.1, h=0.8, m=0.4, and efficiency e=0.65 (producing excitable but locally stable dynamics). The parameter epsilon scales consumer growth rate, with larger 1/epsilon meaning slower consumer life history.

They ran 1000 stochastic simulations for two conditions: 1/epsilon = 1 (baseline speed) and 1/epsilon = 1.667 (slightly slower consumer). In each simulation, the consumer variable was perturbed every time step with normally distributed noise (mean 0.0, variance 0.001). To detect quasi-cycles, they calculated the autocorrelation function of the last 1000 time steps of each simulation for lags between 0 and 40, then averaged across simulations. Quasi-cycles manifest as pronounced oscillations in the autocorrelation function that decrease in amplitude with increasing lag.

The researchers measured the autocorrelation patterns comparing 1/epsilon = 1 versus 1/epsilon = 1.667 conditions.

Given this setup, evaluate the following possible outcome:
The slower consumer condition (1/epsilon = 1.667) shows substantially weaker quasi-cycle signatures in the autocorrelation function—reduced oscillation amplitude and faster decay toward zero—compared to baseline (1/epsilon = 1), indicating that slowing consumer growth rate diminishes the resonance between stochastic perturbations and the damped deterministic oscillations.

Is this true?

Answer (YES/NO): YES